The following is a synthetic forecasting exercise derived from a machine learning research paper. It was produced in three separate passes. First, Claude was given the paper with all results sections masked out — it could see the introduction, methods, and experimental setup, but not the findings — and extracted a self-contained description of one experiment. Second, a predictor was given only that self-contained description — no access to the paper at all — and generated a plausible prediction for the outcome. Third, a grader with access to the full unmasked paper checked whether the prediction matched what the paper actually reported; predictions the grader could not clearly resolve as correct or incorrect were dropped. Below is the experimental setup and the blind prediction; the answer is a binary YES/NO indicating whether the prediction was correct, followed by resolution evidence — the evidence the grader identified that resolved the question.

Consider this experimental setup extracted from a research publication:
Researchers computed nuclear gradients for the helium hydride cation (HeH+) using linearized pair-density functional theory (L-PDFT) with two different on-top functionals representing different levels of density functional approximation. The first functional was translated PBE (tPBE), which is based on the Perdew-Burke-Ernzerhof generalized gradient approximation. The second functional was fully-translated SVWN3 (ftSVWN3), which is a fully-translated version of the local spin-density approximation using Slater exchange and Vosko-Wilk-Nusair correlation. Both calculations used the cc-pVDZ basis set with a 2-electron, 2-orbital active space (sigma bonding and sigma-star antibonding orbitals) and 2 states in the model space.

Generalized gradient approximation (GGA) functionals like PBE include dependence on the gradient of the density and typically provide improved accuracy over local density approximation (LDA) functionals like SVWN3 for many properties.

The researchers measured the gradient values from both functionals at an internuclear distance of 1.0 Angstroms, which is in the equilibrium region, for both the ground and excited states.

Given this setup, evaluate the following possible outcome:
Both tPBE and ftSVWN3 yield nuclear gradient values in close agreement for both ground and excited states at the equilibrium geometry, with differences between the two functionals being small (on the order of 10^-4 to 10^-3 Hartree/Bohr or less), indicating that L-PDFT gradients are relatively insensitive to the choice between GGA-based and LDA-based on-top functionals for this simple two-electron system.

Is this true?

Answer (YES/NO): NO